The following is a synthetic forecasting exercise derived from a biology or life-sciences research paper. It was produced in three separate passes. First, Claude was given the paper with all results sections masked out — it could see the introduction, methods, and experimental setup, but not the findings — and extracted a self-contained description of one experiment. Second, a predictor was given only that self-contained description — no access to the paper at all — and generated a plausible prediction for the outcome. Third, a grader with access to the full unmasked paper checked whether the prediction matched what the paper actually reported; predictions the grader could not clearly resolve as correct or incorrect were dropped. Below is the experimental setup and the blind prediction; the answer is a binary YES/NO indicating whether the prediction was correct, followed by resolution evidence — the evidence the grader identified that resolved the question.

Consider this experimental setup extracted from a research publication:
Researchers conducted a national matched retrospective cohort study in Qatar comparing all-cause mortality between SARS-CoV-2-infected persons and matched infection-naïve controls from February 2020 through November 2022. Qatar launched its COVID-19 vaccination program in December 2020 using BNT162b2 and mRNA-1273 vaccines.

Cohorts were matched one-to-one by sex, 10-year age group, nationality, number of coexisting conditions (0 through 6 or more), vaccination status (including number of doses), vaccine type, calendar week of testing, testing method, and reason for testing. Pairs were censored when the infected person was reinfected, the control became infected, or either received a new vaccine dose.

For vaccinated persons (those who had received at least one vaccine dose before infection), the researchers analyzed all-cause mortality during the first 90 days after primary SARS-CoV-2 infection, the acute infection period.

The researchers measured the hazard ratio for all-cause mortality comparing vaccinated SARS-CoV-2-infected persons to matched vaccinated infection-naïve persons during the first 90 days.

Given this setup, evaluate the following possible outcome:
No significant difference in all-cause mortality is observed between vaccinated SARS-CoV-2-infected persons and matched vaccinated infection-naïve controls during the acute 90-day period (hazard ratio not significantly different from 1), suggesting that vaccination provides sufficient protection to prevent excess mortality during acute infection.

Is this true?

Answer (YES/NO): YES